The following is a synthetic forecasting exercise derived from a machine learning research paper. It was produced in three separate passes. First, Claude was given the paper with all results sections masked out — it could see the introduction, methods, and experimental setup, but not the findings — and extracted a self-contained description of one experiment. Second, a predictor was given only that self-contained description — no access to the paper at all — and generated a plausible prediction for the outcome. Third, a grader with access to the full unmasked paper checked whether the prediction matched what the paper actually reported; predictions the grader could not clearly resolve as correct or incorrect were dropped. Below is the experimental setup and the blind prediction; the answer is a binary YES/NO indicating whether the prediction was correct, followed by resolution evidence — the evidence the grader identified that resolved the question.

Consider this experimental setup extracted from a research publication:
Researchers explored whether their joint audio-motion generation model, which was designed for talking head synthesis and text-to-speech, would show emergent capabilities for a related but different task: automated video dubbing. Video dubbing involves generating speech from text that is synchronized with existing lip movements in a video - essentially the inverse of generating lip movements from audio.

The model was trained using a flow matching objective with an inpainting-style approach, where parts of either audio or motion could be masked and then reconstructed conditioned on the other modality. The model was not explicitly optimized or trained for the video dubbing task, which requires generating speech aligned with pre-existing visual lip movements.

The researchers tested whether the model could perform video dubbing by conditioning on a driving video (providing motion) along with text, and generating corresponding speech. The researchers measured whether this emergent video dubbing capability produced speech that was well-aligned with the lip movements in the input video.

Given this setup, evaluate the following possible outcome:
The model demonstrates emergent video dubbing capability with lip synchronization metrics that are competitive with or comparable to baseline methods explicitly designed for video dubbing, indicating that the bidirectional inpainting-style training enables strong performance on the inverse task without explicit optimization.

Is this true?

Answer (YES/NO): NO